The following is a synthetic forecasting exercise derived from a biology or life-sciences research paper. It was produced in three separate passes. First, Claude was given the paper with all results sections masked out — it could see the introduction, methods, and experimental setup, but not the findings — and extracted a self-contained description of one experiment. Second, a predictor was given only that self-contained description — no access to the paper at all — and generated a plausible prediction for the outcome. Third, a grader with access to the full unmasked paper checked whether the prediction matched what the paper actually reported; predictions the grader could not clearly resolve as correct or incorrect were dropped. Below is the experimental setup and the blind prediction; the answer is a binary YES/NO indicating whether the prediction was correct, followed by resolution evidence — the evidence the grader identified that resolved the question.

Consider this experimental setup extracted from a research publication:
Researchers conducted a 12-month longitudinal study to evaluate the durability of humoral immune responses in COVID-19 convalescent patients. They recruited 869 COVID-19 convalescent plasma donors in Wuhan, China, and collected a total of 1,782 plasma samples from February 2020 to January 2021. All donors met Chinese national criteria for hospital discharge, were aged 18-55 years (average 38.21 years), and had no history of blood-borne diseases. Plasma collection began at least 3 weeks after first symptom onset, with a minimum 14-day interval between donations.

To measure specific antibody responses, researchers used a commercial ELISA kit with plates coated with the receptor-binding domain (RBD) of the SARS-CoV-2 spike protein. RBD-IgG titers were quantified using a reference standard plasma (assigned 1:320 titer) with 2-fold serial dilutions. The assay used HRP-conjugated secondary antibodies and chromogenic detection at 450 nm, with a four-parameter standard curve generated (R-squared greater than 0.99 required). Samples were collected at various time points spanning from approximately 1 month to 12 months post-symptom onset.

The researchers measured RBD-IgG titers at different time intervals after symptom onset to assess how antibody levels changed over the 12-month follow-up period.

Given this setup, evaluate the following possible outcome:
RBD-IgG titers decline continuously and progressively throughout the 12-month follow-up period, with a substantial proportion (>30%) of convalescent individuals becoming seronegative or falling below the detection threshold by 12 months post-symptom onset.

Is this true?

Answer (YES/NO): NO